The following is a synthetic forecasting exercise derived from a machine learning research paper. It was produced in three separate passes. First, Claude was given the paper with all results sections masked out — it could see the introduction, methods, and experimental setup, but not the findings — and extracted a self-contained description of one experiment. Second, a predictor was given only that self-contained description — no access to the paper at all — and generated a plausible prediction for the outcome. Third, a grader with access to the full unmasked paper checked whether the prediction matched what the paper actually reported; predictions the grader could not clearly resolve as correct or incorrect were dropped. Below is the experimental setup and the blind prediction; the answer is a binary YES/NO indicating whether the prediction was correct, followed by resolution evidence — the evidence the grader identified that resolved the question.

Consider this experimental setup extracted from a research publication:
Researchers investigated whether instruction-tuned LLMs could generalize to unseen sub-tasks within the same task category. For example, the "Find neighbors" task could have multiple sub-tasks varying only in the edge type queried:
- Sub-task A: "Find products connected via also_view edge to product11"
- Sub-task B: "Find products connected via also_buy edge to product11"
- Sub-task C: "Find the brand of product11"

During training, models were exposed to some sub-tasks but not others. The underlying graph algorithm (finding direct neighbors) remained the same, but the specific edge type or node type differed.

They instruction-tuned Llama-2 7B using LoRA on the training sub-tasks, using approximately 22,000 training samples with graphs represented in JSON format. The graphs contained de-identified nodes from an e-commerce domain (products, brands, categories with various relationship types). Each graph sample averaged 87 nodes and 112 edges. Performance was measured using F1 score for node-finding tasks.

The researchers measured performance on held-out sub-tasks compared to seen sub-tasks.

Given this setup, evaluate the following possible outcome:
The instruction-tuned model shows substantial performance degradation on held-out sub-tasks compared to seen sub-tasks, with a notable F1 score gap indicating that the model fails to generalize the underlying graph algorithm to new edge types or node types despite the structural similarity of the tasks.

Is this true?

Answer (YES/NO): NO